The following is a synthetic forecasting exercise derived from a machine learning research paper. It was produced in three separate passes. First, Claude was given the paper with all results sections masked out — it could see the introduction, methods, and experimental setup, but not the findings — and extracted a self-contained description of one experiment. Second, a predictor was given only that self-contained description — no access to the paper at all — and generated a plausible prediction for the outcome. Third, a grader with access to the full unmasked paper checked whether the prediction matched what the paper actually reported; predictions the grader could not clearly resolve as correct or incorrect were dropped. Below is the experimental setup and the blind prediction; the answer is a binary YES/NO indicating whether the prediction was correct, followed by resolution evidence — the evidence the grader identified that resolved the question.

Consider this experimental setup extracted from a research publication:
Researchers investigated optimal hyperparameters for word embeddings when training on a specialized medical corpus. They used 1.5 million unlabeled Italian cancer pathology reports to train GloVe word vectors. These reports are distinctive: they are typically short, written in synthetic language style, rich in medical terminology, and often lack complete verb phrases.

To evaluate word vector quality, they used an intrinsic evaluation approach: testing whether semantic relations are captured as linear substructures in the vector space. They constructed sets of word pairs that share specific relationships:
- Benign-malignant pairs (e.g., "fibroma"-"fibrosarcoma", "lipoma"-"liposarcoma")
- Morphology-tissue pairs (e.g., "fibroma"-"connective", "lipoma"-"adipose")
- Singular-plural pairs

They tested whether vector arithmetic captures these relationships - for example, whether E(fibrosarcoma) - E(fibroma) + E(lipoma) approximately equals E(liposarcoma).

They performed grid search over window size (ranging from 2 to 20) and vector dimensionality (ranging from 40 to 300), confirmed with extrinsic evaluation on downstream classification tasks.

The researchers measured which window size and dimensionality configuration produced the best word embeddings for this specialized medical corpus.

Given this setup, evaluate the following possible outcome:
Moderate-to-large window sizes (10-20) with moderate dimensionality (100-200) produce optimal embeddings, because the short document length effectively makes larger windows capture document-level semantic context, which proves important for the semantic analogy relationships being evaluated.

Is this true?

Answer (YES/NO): NO